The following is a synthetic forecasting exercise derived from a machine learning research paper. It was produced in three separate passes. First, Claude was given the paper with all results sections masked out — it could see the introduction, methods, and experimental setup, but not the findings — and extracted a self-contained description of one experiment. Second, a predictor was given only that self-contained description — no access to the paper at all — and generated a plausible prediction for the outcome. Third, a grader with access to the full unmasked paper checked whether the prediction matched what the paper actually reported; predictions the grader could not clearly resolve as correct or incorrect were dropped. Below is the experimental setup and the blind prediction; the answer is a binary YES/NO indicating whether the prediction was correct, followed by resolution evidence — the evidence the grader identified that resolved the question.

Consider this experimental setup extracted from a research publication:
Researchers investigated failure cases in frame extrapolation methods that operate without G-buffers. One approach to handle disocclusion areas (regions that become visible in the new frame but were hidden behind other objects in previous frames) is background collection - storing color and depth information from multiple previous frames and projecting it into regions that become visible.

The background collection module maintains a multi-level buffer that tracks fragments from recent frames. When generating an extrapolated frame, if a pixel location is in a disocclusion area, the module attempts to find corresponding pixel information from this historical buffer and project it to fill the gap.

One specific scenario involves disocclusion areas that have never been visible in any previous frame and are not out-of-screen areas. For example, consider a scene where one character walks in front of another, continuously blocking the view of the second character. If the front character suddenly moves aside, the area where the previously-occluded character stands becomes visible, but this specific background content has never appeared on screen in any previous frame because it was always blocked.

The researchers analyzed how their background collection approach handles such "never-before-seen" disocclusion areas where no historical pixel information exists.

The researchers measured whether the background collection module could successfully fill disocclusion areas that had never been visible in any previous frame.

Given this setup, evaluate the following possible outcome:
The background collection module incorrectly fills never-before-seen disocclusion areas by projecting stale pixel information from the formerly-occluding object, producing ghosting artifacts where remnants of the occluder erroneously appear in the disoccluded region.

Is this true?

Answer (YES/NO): NO